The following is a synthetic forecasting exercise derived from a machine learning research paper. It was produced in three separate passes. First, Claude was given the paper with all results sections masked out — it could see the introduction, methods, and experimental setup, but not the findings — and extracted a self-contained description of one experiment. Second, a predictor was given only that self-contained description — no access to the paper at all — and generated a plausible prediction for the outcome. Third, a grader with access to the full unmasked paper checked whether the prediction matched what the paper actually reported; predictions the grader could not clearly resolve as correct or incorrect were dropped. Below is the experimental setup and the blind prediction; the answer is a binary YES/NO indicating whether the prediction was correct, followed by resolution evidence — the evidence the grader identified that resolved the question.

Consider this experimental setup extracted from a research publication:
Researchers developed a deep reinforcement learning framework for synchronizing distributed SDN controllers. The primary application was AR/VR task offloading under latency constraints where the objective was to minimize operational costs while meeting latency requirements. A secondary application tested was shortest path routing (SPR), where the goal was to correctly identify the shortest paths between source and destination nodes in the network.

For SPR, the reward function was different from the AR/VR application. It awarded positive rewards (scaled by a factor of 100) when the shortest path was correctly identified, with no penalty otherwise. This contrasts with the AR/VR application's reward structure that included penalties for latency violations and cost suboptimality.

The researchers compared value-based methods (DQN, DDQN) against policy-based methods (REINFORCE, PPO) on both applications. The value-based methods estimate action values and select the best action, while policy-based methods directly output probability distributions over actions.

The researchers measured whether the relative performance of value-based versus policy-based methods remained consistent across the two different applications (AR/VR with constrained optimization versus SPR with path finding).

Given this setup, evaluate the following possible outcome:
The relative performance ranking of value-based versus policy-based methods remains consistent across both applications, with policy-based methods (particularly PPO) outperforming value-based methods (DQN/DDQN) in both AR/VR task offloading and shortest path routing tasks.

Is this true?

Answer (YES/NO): NO